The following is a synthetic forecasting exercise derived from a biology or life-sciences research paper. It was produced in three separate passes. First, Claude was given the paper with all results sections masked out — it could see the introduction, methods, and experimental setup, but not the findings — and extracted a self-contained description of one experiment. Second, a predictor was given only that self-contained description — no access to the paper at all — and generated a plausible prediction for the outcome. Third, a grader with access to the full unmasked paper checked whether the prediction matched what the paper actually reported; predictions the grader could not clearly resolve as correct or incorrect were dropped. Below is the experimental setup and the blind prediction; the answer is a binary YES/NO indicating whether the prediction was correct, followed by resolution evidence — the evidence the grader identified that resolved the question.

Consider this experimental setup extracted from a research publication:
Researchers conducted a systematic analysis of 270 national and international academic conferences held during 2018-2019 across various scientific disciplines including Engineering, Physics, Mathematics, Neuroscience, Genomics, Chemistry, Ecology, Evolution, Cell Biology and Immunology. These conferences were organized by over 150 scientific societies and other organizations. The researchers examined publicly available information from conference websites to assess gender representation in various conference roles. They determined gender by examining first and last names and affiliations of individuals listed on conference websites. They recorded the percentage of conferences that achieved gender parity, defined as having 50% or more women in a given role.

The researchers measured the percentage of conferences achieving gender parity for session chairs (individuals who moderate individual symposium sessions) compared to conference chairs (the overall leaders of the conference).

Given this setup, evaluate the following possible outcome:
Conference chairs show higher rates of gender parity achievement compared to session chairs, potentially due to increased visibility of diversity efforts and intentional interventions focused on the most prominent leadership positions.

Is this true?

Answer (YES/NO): YES